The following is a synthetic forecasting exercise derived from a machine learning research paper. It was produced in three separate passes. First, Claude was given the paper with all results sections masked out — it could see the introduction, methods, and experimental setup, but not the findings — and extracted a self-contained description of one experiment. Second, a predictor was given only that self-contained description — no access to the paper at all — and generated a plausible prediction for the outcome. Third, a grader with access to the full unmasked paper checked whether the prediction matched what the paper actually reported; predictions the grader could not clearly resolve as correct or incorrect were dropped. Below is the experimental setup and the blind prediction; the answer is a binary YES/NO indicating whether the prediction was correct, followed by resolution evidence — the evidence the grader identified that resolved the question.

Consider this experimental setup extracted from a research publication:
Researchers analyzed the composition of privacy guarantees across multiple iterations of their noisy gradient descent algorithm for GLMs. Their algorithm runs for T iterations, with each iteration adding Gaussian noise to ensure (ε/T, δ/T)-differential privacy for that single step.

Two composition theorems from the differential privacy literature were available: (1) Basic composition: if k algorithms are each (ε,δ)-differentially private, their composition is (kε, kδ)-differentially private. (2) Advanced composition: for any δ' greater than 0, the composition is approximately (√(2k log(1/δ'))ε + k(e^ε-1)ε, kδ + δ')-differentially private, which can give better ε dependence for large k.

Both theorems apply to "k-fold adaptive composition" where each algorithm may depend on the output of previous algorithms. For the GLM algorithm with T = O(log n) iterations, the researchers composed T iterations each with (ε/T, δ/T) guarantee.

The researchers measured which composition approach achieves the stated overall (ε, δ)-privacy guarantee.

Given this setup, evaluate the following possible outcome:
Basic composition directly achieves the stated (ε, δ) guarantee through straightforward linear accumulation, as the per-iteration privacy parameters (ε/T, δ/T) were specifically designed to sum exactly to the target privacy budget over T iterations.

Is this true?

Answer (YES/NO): YES